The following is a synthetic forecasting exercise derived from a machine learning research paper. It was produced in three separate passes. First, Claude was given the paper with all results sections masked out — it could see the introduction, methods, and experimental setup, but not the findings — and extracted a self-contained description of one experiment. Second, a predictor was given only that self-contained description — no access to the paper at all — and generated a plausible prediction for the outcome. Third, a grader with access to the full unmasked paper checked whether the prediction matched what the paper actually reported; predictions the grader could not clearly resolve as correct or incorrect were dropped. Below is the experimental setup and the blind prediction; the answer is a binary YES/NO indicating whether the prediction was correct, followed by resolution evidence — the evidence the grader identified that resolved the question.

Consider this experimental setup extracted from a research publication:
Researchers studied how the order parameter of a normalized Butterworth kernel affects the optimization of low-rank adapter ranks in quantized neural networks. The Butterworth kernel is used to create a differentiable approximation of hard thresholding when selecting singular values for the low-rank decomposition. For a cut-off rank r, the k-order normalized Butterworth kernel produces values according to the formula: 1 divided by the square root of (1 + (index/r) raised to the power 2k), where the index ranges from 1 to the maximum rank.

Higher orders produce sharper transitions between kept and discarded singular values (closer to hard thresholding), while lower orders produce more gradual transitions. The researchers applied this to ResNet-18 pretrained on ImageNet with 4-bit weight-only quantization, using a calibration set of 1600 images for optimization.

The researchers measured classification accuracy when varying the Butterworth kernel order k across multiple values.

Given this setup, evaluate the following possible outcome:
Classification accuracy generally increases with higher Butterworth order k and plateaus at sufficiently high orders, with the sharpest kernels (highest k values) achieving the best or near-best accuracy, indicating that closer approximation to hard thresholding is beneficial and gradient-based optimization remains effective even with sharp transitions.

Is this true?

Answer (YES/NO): NO